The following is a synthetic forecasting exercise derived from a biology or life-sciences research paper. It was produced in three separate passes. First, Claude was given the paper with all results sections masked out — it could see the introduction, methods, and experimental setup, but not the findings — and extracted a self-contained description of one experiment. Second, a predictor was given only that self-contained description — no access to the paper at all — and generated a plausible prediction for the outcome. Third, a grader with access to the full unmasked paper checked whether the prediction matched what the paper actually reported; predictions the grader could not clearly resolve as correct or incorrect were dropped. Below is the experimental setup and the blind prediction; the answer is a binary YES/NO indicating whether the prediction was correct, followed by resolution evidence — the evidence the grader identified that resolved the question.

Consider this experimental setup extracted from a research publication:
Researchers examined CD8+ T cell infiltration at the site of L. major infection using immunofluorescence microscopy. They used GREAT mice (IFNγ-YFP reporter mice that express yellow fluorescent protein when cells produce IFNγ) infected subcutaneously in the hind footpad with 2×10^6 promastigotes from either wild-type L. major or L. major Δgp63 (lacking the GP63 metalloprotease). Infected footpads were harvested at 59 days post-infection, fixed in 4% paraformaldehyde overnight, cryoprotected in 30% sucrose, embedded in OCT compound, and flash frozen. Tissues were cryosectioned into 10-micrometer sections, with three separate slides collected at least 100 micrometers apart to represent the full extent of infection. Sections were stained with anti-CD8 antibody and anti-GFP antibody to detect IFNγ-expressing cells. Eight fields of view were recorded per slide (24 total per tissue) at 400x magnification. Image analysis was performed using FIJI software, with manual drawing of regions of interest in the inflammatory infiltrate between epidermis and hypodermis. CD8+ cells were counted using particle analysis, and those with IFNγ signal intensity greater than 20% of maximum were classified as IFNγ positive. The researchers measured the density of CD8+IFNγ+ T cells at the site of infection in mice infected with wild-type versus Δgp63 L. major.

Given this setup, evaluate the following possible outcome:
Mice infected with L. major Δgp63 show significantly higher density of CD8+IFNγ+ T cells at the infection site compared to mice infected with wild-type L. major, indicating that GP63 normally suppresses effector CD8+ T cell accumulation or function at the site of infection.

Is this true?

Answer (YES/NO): NO